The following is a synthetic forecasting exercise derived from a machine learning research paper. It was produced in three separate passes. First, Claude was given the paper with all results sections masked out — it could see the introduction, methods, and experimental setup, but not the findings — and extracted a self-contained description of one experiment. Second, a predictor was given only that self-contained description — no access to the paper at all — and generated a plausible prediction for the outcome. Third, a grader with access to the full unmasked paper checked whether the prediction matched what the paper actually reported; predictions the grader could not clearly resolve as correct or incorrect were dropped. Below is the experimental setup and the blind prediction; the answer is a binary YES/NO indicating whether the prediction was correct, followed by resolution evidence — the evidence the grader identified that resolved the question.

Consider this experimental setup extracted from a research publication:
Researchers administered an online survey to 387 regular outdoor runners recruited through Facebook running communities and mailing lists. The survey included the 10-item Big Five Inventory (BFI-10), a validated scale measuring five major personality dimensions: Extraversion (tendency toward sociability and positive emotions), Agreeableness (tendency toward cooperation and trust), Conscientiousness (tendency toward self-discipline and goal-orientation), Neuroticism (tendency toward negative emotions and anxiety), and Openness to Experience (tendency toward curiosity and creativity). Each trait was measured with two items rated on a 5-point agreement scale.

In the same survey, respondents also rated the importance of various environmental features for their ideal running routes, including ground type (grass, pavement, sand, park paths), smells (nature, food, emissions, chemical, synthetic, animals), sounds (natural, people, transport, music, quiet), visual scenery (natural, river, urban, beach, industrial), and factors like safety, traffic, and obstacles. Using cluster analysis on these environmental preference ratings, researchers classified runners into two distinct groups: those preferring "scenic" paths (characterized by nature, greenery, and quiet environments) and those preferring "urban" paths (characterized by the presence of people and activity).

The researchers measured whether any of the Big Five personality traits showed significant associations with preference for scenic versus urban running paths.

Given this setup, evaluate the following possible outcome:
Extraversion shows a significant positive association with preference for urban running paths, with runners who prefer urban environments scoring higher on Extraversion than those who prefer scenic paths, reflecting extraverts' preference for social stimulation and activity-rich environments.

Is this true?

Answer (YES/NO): YES